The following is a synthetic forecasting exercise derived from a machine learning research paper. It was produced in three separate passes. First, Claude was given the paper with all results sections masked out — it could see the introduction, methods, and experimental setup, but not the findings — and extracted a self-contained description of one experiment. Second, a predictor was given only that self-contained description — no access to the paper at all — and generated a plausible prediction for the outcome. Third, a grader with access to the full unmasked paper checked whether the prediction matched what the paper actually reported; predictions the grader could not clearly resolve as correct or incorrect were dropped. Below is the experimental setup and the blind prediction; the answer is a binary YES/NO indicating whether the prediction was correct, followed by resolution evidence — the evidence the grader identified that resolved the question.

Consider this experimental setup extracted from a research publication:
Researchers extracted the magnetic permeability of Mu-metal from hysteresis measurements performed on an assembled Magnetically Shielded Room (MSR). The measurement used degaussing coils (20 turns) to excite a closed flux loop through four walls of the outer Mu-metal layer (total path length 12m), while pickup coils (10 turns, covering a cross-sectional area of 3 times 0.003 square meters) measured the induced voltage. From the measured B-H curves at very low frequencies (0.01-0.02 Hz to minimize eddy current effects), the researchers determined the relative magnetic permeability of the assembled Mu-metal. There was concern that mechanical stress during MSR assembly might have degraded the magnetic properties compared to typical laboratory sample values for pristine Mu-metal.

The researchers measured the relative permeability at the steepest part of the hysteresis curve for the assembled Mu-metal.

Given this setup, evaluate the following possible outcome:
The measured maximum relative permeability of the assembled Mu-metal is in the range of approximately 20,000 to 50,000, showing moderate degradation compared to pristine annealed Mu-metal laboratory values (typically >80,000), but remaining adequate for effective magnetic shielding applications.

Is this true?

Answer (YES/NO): NO